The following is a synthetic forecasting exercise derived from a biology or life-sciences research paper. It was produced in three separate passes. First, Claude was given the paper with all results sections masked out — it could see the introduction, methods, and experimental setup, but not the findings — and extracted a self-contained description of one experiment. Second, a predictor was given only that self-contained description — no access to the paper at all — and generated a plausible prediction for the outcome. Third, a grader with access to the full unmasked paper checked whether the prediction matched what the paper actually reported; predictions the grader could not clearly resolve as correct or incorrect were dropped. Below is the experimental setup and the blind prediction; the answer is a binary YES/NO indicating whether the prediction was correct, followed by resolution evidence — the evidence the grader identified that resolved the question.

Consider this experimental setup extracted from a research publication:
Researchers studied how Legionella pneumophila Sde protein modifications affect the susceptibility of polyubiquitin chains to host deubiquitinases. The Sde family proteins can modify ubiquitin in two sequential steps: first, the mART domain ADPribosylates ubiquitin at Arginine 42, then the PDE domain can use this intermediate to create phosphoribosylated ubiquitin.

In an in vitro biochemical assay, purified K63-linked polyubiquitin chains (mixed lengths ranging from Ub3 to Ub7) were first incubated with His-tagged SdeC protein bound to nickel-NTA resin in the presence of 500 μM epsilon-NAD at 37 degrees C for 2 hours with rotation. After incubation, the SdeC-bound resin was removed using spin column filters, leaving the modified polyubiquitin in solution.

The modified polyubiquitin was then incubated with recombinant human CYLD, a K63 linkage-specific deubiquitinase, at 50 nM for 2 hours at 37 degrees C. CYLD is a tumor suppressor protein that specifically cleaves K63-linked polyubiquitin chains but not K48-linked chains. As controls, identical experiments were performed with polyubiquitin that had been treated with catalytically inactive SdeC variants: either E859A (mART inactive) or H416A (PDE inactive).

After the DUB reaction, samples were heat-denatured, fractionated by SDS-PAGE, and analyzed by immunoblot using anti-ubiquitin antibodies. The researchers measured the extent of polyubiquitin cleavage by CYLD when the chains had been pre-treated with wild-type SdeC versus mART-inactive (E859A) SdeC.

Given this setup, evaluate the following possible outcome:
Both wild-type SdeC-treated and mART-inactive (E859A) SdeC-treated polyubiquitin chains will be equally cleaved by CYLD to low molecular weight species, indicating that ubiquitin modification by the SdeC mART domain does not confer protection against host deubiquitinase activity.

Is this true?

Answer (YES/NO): NO